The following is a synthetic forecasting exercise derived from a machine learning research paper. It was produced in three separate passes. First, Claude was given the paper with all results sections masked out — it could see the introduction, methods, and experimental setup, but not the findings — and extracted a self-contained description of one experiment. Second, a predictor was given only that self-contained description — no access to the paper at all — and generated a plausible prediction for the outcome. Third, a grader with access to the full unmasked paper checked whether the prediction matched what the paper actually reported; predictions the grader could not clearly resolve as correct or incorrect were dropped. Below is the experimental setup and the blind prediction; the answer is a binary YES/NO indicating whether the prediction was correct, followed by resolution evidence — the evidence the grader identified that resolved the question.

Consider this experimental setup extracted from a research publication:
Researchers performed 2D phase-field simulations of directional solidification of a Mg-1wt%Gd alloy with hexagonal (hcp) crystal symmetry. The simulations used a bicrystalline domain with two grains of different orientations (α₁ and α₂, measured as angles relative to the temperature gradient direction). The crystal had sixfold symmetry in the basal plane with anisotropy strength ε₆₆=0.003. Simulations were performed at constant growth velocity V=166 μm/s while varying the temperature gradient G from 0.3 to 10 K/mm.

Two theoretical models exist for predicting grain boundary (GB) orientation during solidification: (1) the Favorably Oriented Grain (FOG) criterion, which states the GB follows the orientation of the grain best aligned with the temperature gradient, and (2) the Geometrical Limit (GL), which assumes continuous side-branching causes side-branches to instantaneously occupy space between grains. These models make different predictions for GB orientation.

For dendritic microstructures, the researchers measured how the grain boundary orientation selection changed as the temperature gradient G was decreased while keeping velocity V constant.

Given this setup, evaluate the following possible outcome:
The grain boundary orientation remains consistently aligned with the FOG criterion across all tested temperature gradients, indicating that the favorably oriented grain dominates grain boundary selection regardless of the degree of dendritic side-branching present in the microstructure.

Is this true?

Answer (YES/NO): NO